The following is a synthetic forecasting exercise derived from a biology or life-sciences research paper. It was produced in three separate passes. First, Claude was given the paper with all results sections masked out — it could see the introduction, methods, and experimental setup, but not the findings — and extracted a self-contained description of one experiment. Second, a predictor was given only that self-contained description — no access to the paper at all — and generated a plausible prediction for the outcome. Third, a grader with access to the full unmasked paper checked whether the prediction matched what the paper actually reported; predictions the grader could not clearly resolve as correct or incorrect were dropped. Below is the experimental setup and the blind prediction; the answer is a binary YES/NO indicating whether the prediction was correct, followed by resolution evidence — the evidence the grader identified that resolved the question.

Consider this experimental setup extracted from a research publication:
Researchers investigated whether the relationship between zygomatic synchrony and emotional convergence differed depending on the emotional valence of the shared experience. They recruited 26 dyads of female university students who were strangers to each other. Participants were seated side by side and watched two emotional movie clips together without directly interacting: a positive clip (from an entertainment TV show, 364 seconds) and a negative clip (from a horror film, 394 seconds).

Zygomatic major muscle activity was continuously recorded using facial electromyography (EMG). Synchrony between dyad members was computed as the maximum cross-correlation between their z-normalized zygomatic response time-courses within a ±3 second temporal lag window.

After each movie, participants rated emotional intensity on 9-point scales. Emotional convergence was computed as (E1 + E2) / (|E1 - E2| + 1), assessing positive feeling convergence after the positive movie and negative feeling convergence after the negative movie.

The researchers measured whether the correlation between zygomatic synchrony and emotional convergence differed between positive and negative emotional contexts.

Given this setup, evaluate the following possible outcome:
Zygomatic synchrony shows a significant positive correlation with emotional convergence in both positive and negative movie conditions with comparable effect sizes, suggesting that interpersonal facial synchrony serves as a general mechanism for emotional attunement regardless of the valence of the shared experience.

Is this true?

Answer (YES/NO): NO